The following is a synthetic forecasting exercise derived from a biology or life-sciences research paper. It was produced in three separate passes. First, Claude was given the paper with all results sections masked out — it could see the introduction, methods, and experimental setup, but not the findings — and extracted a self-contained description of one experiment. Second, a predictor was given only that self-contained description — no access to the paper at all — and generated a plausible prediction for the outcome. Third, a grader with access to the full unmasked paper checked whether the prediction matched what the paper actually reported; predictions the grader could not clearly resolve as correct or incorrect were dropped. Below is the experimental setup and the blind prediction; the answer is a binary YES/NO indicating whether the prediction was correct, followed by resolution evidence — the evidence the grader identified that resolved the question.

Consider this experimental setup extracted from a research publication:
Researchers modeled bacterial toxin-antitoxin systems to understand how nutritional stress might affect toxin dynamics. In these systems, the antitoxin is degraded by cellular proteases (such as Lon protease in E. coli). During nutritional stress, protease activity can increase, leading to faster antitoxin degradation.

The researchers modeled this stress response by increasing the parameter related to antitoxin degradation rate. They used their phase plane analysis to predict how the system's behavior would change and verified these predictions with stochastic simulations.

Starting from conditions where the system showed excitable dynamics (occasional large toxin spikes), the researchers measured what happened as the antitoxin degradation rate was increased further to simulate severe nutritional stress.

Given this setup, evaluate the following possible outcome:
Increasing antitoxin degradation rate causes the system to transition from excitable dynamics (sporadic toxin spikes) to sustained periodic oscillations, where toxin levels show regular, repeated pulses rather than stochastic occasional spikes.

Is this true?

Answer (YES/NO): YES